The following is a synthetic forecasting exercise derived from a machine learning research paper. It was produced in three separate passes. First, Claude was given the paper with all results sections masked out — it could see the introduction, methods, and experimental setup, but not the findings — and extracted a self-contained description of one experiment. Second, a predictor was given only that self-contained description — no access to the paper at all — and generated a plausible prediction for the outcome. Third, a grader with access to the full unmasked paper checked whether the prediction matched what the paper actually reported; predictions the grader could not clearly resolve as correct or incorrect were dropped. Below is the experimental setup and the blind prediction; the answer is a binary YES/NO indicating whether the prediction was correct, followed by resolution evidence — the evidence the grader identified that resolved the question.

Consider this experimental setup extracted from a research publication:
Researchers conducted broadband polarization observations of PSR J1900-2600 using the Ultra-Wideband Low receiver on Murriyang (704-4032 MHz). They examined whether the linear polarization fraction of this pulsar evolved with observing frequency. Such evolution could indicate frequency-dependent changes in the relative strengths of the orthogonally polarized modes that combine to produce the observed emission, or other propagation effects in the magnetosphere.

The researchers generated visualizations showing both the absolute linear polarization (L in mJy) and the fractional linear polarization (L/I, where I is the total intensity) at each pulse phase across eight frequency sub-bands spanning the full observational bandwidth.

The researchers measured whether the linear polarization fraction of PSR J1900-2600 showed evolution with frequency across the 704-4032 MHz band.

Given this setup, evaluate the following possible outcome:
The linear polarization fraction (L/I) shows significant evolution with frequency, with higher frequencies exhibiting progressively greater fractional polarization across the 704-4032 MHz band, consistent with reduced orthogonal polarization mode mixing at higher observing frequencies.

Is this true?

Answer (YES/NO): NO